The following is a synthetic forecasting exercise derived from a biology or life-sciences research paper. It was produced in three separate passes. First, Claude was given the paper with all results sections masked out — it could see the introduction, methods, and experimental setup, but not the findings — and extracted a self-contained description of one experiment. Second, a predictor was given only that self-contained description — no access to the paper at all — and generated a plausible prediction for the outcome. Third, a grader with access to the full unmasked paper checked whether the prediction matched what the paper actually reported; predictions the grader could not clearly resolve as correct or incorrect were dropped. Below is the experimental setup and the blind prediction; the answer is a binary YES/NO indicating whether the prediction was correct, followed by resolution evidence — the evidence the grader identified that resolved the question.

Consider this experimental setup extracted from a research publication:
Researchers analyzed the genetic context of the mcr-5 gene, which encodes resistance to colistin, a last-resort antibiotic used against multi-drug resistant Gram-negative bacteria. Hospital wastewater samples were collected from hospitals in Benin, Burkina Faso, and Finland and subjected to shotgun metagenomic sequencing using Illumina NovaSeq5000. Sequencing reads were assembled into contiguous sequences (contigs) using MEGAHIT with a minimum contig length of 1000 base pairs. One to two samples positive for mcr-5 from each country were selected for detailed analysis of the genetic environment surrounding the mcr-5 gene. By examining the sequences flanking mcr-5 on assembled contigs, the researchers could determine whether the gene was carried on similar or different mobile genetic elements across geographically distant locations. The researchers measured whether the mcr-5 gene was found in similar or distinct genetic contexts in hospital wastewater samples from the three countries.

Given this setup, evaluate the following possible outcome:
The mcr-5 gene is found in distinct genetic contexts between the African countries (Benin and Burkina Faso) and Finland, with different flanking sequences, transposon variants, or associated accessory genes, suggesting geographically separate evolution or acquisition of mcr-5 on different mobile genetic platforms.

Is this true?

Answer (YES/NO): NO